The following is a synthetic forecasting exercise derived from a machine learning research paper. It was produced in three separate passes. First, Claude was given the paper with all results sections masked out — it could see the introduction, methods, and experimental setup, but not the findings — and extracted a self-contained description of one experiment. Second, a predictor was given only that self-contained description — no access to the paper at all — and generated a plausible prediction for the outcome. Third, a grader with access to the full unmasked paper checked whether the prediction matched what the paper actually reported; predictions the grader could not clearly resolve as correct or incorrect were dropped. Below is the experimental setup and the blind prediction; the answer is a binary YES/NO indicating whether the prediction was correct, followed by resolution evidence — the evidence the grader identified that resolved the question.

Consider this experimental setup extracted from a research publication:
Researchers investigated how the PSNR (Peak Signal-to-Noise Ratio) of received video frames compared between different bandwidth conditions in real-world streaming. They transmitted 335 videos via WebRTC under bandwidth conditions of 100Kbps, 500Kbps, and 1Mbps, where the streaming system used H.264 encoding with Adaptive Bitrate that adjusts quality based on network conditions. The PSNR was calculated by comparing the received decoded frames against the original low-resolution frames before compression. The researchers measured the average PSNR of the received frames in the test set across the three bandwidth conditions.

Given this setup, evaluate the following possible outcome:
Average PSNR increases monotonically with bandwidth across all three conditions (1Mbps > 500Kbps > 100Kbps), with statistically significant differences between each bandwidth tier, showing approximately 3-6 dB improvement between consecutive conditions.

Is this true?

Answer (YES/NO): NO